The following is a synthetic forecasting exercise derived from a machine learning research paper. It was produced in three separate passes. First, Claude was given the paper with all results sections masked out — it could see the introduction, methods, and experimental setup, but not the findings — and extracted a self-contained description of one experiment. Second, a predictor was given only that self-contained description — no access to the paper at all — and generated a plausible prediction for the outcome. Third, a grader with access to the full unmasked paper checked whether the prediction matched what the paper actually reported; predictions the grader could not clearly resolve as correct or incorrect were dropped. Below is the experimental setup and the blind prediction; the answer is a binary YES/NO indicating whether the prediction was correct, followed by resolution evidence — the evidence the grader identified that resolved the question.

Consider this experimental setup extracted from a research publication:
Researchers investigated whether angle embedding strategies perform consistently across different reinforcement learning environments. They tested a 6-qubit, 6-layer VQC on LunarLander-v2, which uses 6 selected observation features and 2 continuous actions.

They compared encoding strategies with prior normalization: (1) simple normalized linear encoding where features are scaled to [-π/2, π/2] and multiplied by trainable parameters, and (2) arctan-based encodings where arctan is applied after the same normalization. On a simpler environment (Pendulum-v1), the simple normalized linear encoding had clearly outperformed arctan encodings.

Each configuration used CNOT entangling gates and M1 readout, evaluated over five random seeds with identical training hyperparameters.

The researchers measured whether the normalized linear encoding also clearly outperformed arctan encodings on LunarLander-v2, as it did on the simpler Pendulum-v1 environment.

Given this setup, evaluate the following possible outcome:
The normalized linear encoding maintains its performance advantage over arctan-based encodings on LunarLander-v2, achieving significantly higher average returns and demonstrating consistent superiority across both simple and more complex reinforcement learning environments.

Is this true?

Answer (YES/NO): NO